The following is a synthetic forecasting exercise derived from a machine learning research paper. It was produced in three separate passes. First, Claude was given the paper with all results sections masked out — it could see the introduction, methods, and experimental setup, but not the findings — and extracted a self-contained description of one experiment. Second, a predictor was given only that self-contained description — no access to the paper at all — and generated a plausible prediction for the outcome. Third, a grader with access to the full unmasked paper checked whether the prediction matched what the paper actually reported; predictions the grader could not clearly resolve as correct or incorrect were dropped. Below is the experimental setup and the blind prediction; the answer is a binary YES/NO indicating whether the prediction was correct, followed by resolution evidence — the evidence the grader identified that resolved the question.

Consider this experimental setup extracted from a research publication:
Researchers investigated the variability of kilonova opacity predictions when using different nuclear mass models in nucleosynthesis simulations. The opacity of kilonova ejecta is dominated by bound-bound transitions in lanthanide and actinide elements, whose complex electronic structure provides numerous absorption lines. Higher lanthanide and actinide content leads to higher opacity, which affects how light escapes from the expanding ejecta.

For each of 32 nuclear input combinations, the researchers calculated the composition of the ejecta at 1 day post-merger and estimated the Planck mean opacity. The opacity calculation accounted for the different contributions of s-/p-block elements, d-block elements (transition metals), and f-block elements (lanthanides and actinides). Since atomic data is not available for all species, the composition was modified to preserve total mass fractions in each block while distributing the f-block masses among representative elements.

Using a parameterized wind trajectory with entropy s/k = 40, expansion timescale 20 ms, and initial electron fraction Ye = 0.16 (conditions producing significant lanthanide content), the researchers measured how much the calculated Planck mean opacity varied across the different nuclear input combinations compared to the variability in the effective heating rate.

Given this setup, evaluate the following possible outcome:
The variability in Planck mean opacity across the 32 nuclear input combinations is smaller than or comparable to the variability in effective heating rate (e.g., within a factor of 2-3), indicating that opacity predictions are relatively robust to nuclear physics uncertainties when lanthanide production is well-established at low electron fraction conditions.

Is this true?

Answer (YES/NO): YES